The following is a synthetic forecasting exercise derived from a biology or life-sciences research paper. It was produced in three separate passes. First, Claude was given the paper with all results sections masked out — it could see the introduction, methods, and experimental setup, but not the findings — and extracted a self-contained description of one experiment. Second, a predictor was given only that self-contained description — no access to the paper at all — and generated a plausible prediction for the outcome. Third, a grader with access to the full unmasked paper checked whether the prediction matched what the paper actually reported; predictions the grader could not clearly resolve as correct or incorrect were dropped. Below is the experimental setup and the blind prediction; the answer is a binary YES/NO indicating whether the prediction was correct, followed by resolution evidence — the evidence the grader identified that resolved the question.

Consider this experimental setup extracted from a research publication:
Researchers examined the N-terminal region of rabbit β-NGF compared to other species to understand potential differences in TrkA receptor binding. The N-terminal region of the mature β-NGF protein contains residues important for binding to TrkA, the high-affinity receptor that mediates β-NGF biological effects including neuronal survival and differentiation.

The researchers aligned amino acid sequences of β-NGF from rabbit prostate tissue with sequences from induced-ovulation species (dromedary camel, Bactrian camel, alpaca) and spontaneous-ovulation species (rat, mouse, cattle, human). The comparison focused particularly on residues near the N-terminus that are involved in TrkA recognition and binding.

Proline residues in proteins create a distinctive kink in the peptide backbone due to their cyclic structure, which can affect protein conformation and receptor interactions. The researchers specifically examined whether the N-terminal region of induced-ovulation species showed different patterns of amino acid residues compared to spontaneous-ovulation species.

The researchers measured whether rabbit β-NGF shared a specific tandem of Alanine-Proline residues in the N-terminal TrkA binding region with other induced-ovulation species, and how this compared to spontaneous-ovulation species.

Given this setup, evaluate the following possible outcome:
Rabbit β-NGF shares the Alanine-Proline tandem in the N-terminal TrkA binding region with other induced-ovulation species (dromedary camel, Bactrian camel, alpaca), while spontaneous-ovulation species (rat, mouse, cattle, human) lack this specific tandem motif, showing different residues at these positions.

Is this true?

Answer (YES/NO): YES